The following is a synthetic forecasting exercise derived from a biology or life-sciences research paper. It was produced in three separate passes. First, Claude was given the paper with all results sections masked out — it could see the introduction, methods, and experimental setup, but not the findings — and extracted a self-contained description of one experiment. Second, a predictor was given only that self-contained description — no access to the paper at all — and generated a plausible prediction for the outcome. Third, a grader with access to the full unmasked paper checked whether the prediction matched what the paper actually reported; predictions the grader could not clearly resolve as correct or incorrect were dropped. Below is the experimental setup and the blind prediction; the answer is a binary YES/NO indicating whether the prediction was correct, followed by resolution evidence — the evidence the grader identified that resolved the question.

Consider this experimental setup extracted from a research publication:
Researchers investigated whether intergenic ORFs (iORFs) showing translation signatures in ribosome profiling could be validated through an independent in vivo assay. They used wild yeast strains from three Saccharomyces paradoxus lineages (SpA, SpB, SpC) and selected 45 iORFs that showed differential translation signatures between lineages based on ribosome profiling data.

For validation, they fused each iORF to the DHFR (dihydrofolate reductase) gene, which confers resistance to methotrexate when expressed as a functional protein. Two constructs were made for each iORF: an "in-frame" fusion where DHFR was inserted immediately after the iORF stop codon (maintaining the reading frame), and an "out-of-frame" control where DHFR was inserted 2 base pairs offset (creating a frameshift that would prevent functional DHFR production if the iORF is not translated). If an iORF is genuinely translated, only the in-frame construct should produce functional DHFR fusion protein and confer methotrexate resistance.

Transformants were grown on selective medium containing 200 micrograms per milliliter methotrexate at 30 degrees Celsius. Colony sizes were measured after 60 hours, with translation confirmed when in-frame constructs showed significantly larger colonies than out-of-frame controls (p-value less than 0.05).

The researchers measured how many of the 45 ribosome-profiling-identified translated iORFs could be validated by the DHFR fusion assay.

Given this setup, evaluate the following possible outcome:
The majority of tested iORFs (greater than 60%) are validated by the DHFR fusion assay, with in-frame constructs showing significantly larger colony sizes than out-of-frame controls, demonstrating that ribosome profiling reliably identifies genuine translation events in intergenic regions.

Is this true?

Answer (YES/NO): NO